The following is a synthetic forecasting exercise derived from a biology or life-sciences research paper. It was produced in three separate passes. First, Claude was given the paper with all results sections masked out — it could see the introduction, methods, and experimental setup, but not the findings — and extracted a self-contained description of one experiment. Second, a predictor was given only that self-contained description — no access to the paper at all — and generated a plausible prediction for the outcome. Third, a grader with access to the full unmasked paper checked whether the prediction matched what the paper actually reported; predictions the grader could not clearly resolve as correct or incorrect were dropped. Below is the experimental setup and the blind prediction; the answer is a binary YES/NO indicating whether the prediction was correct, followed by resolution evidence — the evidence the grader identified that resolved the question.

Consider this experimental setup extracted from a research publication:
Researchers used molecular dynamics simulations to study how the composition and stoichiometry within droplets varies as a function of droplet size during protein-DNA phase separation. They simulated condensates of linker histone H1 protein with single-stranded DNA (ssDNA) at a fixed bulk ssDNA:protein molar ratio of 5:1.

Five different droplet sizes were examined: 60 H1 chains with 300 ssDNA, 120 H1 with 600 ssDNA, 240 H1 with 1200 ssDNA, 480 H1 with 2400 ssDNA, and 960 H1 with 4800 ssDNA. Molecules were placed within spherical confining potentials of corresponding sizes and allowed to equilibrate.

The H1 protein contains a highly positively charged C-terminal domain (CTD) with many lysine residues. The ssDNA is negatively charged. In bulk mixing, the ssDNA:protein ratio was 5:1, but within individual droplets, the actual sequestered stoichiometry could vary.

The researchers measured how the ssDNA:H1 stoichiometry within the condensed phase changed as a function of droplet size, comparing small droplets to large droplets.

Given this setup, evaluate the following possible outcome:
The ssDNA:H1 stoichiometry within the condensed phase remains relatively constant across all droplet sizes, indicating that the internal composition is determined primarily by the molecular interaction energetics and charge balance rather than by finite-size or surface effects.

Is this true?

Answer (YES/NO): NO